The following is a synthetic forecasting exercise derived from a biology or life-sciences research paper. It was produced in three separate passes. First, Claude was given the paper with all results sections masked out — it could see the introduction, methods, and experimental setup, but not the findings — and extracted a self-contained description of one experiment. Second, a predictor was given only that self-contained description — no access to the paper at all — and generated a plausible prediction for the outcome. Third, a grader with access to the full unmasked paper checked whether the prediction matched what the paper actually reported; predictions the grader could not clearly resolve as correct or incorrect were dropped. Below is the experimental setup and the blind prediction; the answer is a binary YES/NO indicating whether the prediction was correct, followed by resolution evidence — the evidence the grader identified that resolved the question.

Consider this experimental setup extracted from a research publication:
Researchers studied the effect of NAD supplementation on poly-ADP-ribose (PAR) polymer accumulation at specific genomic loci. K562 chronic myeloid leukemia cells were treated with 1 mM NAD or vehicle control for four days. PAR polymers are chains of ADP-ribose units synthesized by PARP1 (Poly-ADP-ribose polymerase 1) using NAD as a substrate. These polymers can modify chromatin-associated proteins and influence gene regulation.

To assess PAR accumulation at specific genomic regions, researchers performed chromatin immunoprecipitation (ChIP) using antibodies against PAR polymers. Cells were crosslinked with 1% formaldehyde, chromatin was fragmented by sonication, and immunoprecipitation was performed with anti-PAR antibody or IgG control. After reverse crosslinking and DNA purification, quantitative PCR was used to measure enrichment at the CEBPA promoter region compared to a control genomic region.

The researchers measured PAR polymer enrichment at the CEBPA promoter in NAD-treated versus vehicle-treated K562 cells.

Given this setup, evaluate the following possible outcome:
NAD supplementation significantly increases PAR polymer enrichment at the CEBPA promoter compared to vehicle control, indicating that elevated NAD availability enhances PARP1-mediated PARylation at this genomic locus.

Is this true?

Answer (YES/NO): YES